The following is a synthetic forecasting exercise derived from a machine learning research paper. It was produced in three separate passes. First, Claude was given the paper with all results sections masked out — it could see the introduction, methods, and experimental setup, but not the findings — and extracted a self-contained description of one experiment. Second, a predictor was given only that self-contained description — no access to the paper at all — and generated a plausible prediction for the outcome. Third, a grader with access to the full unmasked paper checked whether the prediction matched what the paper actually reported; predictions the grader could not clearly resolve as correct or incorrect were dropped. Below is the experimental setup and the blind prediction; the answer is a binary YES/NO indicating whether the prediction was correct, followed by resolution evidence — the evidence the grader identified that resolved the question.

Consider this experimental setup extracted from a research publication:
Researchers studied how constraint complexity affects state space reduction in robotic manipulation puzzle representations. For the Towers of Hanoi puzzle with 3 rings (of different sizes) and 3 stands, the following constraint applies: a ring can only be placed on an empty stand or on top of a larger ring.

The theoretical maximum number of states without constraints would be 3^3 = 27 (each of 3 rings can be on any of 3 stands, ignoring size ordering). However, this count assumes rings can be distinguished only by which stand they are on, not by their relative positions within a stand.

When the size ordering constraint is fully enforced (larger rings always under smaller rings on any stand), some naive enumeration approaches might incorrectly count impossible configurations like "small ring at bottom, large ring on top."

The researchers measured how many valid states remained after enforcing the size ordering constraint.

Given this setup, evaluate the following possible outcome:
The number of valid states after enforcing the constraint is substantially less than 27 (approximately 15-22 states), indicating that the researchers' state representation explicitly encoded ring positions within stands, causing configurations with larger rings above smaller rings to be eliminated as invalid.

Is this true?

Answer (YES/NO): NO